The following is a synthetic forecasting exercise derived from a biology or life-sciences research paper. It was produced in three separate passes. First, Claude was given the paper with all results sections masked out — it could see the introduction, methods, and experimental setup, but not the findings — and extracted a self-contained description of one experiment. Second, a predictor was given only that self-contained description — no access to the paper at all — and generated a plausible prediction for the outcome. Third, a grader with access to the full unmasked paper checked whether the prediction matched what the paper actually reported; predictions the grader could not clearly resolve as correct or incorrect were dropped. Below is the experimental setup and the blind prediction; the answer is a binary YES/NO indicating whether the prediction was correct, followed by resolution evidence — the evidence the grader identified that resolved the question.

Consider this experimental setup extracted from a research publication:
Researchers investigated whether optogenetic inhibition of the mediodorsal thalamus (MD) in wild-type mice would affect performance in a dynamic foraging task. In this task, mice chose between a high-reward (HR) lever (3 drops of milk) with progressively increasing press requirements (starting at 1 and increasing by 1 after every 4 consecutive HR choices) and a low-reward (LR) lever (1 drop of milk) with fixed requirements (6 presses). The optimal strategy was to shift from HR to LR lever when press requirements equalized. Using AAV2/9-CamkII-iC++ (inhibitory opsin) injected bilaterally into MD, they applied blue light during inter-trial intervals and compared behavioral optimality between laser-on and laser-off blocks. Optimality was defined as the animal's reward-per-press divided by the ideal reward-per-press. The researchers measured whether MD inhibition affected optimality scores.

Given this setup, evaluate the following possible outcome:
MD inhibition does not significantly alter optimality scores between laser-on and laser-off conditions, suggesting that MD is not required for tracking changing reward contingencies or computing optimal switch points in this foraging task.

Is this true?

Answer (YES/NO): NO